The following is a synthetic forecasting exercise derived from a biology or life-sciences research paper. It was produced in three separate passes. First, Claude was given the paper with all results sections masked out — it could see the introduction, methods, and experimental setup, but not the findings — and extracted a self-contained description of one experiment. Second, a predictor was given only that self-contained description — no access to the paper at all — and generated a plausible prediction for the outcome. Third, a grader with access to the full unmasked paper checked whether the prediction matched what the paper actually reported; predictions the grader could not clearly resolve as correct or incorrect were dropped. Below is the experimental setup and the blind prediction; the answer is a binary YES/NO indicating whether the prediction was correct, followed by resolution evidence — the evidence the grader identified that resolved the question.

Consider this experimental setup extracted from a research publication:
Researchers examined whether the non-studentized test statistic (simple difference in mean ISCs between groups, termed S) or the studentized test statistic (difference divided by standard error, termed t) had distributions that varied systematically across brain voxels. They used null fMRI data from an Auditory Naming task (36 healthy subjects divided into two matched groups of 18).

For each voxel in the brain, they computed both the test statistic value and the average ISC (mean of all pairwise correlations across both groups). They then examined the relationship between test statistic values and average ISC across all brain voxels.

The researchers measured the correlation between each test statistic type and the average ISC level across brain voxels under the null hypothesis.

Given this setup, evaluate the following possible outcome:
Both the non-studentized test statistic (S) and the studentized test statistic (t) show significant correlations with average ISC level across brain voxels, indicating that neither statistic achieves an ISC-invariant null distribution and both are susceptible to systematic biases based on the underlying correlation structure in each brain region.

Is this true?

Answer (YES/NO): YES